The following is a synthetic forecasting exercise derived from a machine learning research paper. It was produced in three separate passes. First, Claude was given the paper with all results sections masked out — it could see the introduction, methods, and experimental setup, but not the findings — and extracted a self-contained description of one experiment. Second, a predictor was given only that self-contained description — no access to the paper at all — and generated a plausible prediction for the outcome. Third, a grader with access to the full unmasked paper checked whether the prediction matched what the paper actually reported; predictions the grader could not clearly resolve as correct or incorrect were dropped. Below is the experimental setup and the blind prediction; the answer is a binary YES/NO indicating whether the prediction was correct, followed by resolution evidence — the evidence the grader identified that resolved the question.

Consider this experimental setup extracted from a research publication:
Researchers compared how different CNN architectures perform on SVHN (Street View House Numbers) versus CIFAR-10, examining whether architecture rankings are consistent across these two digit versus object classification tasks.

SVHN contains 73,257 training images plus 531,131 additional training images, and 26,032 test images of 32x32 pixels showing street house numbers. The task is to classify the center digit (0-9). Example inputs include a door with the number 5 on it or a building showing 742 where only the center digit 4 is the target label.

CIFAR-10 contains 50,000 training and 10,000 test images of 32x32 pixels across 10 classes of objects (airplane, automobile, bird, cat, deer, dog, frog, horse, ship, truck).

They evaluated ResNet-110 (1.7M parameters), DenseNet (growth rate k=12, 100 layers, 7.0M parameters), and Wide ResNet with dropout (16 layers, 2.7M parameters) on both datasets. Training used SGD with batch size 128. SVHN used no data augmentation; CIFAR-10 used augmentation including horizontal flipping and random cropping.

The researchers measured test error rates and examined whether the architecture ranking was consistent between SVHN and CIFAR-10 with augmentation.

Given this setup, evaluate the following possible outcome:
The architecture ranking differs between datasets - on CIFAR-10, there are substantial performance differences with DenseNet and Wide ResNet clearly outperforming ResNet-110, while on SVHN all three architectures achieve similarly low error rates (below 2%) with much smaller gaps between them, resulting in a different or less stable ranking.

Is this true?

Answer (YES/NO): NO